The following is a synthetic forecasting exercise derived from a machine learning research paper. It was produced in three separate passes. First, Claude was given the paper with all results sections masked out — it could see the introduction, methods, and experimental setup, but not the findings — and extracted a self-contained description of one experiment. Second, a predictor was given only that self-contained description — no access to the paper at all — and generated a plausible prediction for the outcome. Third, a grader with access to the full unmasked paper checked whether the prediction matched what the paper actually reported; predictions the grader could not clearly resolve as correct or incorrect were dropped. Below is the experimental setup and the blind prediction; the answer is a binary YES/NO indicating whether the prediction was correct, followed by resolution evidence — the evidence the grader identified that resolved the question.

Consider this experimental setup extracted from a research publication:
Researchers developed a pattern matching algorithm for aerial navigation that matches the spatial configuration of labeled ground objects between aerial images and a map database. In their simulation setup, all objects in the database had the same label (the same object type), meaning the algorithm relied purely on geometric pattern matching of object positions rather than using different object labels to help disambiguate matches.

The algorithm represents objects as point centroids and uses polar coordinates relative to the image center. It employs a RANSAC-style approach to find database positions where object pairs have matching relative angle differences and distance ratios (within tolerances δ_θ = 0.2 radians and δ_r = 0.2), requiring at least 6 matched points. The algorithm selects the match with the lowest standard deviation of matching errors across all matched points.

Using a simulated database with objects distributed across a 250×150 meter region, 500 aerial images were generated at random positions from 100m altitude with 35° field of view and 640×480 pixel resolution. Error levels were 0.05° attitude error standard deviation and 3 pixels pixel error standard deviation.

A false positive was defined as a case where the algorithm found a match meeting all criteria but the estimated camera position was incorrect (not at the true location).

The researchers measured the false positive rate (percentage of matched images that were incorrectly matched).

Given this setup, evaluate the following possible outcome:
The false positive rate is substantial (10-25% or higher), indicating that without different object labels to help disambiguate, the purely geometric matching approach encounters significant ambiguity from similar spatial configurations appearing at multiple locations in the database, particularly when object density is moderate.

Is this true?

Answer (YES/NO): NO